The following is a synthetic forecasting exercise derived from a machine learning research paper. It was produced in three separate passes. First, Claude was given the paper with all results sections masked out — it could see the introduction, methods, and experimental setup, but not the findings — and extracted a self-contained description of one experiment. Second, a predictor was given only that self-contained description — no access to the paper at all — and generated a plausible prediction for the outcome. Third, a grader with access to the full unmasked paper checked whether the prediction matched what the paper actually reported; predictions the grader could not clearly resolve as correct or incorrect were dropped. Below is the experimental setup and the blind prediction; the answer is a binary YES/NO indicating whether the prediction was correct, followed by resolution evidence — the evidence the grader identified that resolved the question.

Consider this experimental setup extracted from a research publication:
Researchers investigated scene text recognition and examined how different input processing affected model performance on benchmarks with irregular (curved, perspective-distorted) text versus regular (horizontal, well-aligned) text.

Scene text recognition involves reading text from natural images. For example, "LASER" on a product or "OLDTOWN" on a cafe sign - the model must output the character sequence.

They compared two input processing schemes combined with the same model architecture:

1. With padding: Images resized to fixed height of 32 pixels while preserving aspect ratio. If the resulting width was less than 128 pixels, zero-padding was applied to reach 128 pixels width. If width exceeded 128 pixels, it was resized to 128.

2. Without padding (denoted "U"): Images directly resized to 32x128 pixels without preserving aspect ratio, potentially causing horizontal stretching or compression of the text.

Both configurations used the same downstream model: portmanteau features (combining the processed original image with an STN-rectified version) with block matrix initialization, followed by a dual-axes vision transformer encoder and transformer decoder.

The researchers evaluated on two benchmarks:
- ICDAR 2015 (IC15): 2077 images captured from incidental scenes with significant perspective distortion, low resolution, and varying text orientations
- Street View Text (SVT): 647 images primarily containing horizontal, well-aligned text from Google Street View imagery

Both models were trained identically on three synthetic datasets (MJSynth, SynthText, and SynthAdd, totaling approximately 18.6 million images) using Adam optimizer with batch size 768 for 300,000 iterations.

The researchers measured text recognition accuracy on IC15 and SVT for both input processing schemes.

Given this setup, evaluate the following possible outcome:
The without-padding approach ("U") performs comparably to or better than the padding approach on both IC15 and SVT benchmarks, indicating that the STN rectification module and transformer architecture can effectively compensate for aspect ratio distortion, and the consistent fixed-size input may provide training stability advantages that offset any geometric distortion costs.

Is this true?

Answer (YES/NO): NO